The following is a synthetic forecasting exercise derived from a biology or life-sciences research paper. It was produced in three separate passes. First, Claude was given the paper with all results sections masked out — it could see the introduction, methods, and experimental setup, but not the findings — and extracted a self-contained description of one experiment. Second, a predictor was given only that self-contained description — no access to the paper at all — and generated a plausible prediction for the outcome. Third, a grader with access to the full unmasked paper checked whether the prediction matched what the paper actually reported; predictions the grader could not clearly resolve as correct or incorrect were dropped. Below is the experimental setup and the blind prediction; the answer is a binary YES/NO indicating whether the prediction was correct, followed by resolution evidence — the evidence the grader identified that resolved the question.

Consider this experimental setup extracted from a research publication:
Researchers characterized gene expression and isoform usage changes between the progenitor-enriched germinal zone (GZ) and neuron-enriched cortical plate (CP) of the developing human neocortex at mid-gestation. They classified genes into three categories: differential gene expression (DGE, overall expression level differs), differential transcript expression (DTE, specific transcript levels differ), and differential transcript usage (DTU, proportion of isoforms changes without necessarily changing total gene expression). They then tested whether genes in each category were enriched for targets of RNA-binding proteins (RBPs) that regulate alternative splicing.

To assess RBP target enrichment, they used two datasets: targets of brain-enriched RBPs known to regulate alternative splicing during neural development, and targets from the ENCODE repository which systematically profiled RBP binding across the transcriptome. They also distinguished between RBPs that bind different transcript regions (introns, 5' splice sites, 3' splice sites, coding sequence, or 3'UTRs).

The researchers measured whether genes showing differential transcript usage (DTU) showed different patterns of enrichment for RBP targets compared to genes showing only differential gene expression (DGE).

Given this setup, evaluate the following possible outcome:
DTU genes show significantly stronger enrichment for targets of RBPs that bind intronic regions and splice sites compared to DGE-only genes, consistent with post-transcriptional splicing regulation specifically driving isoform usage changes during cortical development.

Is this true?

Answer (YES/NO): YES